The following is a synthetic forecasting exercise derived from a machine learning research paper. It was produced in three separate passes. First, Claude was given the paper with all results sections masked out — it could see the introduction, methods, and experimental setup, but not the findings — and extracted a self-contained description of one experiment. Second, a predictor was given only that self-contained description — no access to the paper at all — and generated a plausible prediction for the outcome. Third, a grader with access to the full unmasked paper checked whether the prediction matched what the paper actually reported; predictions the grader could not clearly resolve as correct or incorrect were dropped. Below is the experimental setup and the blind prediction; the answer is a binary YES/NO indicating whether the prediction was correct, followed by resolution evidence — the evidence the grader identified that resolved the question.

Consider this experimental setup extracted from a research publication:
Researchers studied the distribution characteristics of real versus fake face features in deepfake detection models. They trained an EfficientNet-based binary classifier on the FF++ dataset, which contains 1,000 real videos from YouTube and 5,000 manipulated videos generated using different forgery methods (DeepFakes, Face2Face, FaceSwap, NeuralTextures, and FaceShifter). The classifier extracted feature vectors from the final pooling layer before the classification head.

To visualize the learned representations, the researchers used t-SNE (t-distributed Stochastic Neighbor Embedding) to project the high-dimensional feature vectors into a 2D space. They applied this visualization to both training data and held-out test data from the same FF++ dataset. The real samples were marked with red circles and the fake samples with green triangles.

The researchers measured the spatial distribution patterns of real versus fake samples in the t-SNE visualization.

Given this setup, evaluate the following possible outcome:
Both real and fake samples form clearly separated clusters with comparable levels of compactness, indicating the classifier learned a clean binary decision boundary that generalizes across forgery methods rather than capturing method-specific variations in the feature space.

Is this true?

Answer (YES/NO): NO